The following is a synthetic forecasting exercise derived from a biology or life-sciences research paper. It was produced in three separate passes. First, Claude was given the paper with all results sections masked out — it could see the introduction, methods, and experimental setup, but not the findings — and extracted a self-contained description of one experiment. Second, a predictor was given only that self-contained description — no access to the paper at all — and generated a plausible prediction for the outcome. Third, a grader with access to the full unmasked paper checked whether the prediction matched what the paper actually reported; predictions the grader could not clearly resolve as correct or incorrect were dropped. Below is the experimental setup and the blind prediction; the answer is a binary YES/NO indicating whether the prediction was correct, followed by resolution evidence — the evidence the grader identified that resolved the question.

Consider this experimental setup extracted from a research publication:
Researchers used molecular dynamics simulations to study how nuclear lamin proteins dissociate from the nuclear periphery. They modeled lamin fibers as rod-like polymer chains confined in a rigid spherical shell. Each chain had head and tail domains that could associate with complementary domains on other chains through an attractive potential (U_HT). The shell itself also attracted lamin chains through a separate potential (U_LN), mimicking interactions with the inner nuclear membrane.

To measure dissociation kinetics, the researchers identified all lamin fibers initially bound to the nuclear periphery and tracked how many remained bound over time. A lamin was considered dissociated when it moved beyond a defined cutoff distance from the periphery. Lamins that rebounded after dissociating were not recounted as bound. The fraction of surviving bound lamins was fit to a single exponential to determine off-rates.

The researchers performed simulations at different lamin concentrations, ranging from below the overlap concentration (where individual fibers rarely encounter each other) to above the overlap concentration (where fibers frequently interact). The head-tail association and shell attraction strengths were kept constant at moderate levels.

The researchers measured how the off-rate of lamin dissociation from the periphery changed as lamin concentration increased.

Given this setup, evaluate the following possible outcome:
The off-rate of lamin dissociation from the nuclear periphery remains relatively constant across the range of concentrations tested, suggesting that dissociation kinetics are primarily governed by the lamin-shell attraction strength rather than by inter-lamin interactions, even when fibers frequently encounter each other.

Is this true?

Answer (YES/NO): NO